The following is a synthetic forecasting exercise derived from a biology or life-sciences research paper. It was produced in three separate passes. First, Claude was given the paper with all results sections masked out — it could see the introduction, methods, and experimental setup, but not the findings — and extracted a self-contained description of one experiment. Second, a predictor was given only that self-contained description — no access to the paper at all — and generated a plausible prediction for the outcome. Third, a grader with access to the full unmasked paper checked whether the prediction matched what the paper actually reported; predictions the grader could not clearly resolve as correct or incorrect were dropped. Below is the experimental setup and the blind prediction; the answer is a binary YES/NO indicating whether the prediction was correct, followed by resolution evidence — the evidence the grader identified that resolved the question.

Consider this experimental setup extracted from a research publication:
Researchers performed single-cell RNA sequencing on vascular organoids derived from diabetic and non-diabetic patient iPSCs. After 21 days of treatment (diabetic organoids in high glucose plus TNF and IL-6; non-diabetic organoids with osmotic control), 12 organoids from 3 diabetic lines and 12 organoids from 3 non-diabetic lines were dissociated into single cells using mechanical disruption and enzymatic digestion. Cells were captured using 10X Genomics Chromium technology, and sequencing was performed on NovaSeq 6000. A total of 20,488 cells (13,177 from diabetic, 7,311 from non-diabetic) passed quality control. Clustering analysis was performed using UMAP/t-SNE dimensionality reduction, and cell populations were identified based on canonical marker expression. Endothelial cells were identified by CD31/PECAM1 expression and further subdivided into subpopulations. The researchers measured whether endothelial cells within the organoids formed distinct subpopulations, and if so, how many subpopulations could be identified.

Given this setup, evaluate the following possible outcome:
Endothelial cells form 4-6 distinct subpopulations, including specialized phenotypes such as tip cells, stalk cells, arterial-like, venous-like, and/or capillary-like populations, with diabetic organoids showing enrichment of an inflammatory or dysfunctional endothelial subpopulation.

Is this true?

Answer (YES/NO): YES